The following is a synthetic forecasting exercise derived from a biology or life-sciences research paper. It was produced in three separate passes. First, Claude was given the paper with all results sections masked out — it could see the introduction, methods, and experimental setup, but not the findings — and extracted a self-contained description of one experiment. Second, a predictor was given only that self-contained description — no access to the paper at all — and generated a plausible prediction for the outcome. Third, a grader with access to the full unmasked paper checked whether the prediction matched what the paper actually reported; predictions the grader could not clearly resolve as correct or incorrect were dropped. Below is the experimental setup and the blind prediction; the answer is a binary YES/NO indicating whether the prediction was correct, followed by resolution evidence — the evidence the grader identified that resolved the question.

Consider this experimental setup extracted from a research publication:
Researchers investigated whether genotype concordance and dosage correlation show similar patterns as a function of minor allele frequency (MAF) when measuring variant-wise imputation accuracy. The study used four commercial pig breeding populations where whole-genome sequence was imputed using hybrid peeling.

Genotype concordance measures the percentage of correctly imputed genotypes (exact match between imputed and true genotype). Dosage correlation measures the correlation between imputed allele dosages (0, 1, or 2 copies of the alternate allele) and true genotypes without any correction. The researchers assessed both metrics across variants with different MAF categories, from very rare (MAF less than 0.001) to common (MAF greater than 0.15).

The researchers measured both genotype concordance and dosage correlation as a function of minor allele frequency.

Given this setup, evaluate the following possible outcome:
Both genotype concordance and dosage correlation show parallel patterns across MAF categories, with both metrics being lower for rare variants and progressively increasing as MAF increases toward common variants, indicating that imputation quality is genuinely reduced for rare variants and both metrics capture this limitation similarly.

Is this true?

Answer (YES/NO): NO